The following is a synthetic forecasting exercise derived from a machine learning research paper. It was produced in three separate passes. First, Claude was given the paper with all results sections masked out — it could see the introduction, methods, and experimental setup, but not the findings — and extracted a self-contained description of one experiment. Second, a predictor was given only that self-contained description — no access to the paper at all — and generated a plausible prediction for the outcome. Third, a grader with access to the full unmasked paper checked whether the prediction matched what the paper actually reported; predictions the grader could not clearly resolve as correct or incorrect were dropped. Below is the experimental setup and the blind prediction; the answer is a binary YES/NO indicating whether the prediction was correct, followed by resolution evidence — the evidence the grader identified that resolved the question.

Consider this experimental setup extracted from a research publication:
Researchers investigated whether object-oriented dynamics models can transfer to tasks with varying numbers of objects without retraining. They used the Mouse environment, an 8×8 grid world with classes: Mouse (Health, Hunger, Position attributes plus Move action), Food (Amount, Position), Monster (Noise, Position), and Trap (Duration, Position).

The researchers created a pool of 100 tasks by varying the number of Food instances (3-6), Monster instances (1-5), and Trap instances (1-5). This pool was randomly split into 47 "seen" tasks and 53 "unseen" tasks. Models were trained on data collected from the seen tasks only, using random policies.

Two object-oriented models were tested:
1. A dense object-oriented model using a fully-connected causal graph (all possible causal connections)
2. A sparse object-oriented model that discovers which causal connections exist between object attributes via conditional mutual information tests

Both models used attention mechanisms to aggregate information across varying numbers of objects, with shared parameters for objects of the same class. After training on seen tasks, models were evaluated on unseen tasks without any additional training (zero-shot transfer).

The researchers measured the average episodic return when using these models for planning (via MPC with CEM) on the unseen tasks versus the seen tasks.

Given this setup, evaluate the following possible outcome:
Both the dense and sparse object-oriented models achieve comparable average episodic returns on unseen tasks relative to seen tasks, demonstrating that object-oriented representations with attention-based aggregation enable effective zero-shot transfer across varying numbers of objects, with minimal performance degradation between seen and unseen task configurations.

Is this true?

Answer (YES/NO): NO